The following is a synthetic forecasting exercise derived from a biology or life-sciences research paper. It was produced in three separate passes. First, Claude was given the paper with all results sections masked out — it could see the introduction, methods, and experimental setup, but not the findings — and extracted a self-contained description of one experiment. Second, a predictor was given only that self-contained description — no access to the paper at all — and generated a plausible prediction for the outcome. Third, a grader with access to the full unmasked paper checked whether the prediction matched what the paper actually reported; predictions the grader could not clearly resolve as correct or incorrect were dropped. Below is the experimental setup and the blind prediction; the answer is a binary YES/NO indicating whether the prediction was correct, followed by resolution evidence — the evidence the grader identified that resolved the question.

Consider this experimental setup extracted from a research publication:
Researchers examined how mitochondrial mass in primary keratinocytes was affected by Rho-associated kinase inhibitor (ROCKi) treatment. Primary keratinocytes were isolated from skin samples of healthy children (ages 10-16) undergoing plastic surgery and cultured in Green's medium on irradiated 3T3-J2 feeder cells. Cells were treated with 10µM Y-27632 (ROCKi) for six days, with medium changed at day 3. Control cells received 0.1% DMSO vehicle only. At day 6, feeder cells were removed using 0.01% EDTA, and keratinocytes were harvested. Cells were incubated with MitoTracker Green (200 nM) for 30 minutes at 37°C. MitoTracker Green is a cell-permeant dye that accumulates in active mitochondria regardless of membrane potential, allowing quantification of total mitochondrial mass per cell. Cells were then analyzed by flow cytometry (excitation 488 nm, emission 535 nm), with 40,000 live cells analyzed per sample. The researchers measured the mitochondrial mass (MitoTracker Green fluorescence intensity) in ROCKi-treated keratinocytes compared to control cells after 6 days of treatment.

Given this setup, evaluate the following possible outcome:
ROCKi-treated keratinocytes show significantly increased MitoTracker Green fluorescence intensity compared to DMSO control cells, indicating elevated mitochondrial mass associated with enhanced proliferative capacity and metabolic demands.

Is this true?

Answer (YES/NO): YES